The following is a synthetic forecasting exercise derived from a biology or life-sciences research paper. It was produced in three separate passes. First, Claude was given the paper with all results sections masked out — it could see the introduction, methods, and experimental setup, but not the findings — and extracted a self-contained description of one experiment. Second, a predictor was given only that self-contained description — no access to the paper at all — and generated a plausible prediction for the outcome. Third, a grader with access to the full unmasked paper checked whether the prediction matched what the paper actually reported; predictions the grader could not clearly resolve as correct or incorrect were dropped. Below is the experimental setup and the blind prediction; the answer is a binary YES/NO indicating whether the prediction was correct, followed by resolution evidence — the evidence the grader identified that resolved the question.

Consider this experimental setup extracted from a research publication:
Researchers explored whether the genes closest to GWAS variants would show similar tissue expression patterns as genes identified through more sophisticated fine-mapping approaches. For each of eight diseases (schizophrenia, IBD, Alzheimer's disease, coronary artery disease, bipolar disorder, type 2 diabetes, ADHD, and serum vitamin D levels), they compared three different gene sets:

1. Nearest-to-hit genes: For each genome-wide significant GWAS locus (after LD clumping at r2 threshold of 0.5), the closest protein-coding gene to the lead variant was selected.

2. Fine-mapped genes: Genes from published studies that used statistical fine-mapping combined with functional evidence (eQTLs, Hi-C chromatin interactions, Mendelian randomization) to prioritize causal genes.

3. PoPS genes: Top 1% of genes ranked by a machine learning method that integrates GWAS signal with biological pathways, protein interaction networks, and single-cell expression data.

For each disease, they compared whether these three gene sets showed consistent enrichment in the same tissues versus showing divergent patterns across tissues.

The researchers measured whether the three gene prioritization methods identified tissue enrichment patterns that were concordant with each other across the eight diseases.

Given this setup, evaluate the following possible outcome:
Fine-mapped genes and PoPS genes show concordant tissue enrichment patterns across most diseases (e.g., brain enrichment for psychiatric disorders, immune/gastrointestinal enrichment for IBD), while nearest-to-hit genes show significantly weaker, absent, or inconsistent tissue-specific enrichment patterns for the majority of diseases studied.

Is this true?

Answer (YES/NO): NO